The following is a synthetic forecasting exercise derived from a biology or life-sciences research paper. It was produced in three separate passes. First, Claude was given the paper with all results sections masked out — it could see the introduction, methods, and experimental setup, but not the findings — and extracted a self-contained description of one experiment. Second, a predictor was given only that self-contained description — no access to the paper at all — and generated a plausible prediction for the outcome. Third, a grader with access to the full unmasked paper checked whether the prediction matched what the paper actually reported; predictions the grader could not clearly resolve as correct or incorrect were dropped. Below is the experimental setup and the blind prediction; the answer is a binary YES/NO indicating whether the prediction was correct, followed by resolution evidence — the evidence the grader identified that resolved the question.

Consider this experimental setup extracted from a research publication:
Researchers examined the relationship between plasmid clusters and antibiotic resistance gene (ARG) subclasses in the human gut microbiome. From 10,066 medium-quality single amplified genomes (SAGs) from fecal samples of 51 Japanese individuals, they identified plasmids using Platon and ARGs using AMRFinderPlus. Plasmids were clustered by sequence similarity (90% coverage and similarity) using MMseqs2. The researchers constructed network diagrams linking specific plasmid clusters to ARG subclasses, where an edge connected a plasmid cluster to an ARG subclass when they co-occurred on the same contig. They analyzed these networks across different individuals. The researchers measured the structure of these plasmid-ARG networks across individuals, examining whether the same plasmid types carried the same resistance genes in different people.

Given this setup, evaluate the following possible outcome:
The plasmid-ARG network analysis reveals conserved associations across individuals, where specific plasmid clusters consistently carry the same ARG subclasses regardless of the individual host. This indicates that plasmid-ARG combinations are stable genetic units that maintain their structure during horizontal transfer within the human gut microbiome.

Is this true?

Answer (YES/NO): YES